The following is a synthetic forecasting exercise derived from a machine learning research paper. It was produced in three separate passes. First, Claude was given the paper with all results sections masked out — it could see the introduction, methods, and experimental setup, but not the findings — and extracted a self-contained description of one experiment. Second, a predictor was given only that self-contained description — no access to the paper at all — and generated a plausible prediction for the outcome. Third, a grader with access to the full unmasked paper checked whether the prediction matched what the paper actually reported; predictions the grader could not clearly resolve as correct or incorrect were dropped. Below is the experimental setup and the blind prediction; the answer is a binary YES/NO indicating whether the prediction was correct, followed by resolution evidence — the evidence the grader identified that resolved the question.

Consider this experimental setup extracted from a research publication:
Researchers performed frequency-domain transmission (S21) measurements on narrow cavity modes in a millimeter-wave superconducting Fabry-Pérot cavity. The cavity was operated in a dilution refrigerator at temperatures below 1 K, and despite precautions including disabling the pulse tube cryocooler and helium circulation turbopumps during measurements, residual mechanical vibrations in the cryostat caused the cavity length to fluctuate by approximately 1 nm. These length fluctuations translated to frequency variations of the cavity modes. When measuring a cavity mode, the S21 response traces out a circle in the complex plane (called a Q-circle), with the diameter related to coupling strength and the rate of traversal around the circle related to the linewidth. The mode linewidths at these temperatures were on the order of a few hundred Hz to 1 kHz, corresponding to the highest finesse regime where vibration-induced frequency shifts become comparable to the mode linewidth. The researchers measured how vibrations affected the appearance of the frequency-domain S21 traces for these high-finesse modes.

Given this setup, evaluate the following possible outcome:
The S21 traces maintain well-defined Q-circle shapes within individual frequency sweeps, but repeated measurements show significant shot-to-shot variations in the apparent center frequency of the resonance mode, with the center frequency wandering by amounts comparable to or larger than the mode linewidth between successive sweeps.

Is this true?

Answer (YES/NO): NO